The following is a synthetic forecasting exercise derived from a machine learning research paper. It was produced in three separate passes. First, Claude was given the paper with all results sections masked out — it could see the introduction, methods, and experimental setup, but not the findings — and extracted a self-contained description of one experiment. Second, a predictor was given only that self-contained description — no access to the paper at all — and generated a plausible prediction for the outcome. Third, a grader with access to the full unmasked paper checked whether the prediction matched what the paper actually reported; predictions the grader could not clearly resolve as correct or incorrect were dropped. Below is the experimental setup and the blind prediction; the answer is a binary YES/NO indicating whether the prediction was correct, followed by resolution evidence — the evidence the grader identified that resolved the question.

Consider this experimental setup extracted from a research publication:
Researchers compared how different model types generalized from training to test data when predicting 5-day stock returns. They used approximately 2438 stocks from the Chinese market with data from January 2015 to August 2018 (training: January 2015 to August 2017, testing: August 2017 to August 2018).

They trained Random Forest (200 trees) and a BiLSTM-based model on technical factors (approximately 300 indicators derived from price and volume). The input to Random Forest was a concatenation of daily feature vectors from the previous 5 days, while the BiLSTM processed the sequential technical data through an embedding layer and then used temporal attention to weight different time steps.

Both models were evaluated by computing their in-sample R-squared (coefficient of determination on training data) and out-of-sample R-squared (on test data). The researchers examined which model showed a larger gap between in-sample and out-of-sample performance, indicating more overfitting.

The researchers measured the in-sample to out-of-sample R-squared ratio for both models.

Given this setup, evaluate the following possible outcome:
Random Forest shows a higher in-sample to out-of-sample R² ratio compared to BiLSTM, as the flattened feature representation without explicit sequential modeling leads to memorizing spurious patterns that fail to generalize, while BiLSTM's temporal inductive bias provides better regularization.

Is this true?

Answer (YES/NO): YES